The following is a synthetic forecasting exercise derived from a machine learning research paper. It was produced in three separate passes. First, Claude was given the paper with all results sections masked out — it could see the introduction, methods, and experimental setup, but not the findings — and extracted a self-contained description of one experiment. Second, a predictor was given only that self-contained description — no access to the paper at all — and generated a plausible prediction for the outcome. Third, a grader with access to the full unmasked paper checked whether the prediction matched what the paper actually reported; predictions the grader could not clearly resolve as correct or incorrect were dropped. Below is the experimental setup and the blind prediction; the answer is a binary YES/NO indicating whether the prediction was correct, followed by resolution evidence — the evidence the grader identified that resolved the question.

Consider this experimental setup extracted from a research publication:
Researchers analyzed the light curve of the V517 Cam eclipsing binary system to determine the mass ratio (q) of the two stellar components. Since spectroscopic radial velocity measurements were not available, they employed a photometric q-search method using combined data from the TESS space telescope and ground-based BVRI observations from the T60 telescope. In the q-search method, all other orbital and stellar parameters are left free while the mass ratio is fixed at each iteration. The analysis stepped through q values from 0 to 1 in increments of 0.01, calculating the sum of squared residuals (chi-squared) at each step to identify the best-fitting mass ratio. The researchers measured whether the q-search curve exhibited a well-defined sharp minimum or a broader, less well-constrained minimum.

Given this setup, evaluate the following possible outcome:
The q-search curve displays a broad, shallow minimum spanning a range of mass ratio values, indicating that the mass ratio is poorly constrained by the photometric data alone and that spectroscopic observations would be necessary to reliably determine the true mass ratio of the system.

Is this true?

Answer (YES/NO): YES